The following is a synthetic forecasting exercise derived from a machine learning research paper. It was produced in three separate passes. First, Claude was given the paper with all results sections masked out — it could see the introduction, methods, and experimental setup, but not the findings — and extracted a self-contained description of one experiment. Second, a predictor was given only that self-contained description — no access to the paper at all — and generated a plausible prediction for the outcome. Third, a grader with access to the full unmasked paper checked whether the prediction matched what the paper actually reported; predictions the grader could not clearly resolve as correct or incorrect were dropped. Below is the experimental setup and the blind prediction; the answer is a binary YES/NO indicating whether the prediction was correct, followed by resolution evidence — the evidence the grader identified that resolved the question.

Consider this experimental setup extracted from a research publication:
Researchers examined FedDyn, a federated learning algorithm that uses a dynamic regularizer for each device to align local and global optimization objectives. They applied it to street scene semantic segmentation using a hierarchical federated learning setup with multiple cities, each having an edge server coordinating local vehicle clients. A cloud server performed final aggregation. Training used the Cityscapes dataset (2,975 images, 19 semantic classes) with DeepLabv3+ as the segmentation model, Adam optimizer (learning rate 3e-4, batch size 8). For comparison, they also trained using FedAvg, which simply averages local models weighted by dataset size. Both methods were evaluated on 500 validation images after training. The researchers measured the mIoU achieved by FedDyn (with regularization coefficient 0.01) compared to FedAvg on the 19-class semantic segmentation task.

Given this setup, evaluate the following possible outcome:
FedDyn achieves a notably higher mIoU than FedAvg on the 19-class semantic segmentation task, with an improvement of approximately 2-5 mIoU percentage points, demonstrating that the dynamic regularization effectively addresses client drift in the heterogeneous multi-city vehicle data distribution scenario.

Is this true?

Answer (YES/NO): NO